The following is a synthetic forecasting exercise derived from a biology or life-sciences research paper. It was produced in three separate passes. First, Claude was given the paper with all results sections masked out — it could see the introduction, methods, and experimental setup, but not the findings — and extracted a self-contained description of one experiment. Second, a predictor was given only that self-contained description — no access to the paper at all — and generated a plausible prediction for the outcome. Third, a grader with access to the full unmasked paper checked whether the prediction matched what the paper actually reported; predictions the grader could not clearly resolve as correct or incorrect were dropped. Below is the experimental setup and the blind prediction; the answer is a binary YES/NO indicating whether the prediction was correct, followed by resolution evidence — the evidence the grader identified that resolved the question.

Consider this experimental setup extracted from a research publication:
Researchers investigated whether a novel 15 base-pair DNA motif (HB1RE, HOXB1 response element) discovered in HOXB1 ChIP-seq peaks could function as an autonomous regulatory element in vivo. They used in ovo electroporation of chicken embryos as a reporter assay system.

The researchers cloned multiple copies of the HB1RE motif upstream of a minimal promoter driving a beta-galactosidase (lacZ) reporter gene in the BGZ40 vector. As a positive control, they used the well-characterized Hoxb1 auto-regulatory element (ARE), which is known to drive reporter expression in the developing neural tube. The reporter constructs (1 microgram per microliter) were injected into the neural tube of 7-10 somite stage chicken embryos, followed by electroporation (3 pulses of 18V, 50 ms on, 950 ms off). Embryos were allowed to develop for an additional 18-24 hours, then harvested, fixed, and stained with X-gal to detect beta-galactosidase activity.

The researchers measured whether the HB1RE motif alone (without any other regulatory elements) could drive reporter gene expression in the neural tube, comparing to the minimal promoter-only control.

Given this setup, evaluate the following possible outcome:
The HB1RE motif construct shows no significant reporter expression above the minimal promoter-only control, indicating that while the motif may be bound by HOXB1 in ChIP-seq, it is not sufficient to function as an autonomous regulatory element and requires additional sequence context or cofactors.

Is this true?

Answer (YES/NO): NO